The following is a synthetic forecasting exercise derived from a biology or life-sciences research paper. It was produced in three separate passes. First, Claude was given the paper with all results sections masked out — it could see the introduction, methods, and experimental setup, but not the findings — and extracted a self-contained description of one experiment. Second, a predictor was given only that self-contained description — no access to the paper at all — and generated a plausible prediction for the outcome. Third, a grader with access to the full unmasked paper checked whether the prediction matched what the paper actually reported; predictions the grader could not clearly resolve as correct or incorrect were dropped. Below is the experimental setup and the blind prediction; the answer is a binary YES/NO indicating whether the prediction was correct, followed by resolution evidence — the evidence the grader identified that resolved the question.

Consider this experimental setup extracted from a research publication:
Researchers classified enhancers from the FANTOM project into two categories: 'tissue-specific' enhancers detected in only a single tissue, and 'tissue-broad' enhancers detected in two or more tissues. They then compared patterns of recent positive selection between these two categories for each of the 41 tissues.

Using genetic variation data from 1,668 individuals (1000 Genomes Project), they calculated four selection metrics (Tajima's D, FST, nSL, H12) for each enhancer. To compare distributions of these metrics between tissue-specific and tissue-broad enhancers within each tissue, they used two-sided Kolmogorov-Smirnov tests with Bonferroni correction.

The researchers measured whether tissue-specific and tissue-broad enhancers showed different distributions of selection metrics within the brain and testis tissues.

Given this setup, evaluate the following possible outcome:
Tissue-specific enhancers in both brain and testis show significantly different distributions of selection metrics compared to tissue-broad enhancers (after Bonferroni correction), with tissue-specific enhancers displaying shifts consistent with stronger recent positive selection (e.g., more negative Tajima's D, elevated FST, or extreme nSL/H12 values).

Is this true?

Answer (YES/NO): NO